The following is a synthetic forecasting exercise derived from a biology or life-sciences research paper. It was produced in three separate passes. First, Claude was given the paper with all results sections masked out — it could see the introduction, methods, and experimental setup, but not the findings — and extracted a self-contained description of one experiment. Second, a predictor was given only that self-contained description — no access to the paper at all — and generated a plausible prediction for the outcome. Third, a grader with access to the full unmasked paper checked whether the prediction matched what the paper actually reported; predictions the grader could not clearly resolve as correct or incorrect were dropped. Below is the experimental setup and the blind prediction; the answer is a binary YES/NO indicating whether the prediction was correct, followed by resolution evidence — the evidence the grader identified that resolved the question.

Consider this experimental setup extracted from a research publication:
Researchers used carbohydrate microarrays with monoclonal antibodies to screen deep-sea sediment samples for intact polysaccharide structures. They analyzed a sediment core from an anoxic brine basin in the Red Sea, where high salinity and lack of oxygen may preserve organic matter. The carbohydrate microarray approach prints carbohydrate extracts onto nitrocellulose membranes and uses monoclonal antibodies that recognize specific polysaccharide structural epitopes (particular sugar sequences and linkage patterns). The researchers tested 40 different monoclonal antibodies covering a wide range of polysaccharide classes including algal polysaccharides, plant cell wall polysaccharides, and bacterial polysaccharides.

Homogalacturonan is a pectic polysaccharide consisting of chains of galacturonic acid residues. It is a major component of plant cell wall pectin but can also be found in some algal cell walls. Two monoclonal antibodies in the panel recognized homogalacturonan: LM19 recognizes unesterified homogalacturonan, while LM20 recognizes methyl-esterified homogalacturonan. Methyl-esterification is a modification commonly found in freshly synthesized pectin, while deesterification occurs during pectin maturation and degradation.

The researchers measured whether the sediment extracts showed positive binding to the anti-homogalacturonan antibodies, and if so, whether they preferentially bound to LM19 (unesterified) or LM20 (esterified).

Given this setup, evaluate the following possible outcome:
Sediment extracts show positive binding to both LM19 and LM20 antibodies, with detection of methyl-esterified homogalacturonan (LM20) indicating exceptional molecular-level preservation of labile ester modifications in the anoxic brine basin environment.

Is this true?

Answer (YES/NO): NO